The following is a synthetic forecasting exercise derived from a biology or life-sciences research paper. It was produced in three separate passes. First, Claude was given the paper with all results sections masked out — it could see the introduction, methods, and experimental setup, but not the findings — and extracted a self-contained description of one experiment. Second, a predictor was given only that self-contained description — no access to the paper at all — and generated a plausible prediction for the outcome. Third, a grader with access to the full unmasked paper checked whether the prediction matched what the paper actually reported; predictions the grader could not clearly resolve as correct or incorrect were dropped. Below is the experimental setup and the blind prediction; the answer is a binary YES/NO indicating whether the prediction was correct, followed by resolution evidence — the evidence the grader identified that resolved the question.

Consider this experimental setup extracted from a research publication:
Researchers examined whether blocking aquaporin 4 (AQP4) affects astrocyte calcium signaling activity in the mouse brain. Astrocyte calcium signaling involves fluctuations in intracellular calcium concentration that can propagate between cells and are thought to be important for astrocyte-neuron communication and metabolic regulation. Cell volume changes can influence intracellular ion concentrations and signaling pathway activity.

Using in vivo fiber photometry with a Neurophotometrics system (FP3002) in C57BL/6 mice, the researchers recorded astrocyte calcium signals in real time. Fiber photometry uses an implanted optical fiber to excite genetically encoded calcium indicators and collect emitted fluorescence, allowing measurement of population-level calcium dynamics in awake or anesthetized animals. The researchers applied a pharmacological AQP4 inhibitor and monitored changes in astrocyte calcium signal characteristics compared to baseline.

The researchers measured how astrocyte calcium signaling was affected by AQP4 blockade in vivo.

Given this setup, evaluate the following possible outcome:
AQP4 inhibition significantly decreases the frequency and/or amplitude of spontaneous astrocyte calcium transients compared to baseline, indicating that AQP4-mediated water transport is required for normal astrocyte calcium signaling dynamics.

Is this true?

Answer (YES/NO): NO